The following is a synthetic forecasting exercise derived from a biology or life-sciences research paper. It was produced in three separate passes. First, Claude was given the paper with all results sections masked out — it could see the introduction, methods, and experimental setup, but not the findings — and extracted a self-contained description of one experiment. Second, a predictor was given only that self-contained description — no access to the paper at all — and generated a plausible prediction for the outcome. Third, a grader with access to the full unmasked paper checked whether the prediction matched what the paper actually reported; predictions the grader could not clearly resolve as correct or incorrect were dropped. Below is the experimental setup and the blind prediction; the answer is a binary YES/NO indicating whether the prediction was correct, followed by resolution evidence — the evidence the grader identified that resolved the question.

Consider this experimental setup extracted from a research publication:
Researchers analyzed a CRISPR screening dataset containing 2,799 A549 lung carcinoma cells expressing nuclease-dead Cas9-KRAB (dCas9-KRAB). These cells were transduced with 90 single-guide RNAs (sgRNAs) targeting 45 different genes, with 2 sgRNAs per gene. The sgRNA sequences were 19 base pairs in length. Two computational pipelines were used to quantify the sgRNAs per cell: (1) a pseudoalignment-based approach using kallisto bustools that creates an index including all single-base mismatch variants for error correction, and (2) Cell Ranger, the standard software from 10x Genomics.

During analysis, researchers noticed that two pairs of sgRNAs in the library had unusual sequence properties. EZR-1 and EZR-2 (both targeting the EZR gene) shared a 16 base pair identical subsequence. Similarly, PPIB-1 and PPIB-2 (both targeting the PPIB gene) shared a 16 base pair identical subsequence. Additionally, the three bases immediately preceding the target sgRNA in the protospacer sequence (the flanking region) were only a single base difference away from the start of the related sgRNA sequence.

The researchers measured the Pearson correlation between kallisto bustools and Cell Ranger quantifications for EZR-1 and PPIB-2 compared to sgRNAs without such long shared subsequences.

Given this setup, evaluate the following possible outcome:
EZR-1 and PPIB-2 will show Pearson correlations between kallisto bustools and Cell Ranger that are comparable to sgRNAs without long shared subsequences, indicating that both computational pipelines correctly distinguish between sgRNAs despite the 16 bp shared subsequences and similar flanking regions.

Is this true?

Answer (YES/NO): NO